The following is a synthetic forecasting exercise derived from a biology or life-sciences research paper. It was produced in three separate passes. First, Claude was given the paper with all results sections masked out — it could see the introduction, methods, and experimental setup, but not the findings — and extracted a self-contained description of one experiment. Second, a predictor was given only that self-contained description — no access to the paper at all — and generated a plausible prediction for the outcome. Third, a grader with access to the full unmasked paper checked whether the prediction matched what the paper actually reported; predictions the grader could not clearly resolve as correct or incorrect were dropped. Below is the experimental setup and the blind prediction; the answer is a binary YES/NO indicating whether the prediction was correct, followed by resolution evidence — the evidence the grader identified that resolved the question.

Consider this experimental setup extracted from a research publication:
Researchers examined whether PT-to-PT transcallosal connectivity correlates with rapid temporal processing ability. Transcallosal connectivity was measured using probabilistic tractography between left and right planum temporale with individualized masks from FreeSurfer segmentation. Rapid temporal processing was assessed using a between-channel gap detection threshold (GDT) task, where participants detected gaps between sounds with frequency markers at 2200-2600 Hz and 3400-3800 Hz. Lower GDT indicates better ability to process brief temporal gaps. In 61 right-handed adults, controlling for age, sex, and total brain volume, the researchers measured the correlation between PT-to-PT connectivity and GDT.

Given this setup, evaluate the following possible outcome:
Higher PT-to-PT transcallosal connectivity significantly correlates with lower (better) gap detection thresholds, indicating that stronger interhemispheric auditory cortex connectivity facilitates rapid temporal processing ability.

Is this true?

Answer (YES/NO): NO